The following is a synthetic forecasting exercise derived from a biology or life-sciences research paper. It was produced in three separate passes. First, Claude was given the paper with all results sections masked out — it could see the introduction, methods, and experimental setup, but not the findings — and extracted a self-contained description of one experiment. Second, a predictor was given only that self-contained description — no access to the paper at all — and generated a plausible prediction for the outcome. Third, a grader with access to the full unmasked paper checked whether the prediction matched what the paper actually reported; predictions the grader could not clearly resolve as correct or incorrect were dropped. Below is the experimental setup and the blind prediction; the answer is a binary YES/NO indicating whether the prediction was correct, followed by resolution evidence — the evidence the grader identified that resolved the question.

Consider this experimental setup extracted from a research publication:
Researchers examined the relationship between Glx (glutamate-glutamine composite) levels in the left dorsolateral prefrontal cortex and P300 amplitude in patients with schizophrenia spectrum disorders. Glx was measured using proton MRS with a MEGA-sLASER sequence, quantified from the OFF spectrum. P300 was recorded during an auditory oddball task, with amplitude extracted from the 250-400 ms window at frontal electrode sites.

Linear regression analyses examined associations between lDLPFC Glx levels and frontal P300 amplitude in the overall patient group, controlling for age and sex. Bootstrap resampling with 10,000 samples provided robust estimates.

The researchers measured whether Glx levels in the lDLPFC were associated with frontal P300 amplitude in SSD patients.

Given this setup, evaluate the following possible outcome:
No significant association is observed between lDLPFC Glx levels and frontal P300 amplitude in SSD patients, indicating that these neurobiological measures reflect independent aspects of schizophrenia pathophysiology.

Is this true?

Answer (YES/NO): YES